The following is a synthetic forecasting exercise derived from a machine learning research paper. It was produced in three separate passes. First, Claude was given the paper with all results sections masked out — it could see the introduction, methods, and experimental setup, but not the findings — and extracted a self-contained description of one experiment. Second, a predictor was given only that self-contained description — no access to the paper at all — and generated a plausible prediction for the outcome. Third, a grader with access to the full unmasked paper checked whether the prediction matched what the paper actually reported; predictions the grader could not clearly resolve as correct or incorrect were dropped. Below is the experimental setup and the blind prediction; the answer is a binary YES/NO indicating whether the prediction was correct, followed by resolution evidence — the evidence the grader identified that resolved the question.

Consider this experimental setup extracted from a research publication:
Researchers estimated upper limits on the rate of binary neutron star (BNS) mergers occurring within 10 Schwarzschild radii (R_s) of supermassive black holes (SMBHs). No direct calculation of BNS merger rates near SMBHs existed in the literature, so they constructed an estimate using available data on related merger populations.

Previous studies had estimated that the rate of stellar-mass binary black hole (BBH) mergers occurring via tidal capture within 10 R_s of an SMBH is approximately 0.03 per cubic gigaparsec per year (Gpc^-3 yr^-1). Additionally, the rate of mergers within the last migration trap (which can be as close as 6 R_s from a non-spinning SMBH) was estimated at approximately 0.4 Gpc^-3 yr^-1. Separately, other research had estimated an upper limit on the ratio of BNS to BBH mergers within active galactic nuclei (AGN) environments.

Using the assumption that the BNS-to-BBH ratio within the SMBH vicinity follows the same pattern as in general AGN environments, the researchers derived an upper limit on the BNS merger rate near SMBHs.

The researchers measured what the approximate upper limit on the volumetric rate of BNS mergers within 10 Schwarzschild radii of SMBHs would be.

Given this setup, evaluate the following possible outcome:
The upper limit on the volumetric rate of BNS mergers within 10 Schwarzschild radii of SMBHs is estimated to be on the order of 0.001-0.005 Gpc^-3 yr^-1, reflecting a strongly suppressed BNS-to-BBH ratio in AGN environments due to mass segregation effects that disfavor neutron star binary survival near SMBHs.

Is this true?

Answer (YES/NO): NO